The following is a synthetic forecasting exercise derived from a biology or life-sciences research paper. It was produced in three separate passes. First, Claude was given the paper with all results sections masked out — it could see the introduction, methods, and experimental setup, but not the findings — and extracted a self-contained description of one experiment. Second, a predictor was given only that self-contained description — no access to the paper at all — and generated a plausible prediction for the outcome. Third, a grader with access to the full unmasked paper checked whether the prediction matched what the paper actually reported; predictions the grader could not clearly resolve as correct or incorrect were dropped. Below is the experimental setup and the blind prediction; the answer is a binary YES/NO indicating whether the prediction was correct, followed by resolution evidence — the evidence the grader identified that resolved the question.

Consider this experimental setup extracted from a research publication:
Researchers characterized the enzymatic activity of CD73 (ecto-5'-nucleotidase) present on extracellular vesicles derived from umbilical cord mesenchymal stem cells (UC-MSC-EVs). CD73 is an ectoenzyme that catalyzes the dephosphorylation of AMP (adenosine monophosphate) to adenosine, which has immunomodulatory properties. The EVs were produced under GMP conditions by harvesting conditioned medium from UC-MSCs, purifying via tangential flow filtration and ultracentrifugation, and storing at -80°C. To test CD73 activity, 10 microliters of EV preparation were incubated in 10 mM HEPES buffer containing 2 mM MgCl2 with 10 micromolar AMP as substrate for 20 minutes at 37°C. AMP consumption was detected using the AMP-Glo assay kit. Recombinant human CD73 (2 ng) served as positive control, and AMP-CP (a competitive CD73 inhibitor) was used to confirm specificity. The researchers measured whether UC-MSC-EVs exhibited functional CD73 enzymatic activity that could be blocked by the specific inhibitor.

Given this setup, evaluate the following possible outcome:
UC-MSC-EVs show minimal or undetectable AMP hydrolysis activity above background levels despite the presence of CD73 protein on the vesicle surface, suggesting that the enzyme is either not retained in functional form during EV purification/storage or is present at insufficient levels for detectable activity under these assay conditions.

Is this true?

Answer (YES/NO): NO